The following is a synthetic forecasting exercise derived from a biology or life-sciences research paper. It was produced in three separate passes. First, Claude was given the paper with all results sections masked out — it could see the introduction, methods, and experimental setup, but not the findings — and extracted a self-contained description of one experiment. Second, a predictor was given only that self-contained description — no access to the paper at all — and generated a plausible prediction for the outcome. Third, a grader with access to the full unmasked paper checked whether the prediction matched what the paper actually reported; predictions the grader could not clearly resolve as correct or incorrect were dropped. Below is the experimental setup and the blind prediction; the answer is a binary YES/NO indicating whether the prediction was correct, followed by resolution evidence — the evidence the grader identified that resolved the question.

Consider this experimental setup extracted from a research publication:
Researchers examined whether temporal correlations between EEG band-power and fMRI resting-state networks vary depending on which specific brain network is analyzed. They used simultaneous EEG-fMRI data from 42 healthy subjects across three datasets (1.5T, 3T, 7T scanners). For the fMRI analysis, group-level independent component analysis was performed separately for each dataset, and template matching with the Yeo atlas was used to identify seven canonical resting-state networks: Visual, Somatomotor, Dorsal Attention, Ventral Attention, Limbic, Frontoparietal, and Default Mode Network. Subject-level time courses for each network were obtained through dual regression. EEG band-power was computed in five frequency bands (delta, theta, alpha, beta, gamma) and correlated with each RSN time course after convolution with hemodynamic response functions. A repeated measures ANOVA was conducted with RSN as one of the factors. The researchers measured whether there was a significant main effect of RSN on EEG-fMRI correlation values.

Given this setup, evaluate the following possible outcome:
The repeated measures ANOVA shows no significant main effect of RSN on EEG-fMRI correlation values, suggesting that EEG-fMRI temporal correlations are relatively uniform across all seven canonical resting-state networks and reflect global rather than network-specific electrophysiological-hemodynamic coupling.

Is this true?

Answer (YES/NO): NO